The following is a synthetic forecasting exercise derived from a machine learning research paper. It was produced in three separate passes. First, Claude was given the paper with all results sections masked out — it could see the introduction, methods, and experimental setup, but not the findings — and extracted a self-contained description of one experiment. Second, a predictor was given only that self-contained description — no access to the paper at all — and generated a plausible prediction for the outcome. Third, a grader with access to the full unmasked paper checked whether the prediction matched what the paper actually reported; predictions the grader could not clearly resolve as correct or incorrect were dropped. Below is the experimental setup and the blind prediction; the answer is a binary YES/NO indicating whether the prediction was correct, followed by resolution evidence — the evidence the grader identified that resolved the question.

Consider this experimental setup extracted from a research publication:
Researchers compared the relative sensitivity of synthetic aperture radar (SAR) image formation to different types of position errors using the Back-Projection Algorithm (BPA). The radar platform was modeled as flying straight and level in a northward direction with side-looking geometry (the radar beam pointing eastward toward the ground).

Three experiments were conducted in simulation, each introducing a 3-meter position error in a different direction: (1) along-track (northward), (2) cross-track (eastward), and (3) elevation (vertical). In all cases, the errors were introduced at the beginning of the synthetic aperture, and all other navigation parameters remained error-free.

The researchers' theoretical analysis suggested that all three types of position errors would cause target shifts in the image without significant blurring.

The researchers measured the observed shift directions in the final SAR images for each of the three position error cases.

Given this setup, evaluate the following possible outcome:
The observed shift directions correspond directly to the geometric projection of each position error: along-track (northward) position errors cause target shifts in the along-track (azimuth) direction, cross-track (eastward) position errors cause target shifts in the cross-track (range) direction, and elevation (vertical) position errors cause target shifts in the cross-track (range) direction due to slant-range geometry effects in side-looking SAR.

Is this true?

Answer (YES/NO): YES